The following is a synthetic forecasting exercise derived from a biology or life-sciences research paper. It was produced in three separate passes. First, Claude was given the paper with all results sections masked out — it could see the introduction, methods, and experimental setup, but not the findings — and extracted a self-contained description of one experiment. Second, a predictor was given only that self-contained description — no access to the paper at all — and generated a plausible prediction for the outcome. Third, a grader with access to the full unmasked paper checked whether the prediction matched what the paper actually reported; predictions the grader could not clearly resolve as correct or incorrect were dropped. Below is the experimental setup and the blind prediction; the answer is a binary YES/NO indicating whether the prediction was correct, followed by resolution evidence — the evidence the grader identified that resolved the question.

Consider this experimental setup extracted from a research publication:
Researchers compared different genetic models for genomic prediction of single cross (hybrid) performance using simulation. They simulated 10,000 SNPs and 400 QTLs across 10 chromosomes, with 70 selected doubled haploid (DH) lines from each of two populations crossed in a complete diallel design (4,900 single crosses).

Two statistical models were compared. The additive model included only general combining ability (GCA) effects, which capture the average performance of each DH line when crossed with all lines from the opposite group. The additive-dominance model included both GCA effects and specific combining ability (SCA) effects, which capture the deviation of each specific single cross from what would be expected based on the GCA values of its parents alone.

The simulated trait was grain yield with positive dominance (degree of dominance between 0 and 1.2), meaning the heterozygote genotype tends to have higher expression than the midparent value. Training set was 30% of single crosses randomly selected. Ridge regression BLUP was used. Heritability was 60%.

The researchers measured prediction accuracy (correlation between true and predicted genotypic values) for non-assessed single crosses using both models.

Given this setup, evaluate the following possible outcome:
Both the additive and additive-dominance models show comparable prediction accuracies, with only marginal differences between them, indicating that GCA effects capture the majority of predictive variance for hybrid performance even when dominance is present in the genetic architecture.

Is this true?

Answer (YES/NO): YES